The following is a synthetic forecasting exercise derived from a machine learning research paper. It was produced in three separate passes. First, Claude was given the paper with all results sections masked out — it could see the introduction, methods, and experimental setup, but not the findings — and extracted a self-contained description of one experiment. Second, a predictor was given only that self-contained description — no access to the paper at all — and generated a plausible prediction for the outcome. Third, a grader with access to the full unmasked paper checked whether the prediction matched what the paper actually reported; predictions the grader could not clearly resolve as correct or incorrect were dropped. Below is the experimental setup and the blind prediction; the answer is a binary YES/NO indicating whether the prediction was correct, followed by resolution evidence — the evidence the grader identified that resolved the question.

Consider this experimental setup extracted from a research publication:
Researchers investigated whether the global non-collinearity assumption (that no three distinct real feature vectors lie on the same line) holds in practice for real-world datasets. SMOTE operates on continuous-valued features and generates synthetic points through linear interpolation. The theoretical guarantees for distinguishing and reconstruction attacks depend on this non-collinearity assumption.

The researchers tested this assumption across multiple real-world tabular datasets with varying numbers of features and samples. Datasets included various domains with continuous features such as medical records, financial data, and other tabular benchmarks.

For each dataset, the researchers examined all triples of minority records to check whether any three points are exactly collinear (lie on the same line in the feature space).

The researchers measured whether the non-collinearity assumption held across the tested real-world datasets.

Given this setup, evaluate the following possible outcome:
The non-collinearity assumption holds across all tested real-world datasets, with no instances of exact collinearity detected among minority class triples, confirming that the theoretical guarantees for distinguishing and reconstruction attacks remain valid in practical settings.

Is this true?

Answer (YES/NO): YES